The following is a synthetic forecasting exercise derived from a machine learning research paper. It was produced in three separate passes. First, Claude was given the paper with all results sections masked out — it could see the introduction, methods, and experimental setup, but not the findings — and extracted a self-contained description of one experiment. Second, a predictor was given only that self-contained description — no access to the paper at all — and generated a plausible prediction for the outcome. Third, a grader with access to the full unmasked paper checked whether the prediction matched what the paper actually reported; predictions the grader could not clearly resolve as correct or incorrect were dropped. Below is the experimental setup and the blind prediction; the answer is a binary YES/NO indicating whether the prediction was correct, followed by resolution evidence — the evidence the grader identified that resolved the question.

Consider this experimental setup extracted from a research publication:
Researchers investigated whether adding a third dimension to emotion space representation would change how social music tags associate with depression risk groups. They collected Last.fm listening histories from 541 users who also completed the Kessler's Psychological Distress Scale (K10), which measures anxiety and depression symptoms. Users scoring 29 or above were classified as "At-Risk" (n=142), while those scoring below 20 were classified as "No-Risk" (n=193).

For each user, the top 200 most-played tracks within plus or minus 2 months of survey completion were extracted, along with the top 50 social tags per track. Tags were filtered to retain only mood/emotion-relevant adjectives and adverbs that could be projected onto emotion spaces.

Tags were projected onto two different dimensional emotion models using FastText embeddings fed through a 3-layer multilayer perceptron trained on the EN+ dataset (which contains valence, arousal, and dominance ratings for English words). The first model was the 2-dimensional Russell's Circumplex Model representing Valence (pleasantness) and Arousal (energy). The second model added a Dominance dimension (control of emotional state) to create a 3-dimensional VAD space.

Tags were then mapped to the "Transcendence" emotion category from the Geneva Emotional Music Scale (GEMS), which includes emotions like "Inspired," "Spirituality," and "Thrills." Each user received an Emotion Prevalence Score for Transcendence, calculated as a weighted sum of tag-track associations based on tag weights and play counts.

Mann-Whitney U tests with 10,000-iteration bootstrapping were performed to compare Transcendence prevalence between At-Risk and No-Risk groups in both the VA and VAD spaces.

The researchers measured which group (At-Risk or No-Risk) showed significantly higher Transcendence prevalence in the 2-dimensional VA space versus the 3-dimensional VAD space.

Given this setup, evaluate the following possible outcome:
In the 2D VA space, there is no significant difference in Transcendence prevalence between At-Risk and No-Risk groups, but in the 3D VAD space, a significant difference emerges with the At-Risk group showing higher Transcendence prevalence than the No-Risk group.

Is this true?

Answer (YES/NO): NO